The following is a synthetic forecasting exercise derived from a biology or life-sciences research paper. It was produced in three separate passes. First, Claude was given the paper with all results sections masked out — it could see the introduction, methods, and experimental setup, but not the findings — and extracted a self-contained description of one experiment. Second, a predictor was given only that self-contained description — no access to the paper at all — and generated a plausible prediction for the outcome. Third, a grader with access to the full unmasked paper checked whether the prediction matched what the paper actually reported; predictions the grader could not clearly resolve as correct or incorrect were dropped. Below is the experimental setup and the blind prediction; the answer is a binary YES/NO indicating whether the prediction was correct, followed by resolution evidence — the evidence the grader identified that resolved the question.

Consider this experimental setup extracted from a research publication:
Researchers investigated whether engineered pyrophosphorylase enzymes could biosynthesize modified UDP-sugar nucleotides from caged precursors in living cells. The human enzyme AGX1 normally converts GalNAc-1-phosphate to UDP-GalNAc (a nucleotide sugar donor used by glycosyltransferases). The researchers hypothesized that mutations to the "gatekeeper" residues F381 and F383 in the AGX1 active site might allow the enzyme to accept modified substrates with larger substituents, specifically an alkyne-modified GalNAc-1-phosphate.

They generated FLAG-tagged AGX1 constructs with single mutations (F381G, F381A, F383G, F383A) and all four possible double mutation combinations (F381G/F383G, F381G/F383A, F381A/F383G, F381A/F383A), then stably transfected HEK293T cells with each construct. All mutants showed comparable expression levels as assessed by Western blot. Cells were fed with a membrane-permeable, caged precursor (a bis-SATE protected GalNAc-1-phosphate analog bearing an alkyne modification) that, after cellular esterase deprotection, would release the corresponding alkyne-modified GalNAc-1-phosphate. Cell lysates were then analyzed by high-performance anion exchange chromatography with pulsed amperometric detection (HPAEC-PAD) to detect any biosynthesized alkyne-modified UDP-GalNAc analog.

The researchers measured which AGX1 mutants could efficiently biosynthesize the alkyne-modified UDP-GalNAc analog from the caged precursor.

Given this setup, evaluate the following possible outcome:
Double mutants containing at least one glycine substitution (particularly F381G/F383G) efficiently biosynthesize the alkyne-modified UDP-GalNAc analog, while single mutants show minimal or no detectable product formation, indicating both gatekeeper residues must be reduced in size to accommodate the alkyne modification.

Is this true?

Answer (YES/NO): NO